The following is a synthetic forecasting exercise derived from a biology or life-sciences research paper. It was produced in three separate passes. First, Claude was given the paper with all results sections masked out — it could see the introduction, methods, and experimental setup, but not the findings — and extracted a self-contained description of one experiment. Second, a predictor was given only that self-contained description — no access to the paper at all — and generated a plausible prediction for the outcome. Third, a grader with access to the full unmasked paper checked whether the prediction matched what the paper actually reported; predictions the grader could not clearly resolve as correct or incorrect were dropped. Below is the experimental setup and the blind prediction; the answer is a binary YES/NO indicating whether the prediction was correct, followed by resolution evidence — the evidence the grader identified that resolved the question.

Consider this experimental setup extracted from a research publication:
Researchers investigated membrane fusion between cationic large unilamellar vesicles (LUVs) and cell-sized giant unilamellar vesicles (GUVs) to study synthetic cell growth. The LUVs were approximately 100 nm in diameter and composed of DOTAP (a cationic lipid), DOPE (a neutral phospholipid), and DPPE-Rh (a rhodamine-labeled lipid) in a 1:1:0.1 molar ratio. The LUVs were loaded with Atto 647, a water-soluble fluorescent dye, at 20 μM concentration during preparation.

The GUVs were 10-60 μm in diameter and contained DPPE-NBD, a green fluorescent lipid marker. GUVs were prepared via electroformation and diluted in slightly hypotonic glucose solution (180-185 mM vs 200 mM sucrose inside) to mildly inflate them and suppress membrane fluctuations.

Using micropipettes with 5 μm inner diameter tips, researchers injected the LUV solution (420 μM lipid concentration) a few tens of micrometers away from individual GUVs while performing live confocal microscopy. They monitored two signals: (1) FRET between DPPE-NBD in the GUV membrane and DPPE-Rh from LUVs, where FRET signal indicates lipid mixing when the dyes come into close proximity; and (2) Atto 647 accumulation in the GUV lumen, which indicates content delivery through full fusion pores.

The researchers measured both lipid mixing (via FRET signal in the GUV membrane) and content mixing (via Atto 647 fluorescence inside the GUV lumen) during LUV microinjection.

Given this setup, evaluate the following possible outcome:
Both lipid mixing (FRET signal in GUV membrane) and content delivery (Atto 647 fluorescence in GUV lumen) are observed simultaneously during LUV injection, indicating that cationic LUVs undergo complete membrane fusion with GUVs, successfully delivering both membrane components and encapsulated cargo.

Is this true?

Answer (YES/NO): YES